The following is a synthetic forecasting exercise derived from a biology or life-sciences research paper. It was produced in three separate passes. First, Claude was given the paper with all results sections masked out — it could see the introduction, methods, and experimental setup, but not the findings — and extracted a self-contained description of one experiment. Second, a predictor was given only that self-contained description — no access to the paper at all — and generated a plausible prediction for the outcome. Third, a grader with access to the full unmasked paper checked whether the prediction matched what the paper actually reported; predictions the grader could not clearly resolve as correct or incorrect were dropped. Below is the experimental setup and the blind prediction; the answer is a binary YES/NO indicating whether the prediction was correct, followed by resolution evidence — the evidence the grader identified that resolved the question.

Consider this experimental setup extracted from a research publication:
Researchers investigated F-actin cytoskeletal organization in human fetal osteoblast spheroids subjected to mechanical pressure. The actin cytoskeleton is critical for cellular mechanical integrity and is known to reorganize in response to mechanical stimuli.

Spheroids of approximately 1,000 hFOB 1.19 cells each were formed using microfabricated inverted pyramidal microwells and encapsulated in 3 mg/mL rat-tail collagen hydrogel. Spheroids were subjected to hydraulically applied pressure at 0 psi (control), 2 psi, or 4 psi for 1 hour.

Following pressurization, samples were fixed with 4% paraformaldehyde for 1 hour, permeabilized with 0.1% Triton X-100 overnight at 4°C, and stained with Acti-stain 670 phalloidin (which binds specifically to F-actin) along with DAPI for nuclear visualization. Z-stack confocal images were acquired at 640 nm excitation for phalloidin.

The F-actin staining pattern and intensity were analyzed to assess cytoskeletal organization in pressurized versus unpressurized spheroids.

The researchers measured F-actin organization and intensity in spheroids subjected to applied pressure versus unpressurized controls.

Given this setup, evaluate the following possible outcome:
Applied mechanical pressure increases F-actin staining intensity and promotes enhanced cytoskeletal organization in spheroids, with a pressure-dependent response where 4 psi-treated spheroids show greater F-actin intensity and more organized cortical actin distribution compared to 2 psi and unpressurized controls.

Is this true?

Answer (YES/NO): NO